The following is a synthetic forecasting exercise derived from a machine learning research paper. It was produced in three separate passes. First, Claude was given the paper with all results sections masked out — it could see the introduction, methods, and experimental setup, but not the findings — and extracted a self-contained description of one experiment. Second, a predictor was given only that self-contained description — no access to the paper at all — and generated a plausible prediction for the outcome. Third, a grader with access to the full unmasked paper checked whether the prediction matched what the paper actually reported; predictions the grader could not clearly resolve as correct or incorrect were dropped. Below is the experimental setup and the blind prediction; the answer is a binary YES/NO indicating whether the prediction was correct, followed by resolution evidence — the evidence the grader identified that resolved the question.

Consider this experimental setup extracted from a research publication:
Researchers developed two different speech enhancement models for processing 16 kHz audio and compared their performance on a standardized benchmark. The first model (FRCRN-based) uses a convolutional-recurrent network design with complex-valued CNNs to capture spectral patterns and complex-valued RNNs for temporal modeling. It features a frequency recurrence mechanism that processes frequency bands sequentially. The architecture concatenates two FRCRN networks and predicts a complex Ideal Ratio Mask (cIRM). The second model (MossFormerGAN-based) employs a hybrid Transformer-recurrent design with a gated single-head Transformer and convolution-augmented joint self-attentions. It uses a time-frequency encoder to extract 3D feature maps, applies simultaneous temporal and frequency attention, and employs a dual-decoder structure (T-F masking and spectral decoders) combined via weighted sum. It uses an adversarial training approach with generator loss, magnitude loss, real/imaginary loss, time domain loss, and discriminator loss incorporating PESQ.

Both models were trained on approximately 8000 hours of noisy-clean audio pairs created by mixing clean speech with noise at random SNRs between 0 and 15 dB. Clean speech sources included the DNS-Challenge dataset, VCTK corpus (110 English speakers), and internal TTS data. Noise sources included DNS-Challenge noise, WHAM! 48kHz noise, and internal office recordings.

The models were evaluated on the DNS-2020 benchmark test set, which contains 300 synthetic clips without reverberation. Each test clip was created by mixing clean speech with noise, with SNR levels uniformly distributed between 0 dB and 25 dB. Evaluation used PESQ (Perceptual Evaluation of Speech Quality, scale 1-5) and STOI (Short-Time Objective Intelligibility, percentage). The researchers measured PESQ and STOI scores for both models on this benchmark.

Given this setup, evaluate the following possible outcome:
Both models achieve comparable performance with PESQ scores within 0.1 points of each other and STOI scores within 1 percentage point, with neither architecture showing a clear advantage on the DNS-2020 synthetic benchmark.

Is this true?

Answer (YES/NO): NO